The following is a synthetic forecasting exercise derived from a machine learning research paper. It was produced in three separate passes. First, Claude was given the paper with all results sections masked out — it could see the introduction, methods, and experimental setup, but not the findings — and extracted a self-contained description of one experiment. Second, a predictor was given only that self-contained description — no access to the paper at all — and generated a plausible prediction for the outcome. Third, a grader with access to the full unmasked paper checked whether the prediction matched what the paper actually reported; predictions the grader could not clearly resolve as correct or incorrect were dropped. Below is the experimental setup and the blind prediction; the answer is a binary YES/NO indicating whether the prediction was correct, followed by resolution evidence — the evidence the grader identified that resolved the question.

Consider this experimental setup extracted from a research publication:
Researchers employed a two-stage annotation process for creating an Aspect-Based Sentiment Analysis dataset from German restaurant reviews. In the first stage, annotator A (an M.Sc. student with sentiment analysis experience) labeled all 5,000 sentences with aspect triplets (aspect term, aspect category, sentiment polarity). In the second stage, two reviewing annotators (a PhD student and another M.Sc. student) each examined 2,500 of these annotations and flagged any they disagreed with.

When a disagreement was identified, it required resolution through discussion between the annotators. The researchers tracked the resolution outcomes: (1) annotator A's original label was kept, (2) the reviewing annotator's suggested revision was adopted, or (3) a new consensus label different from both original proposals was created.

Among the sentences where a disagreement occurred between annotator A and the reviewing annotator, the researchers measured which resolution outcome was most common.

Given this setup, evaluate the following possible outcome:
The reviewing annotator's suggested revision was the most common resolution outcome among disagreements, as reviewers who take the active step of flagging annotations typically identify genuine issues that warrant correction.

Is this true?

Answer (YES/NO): YES